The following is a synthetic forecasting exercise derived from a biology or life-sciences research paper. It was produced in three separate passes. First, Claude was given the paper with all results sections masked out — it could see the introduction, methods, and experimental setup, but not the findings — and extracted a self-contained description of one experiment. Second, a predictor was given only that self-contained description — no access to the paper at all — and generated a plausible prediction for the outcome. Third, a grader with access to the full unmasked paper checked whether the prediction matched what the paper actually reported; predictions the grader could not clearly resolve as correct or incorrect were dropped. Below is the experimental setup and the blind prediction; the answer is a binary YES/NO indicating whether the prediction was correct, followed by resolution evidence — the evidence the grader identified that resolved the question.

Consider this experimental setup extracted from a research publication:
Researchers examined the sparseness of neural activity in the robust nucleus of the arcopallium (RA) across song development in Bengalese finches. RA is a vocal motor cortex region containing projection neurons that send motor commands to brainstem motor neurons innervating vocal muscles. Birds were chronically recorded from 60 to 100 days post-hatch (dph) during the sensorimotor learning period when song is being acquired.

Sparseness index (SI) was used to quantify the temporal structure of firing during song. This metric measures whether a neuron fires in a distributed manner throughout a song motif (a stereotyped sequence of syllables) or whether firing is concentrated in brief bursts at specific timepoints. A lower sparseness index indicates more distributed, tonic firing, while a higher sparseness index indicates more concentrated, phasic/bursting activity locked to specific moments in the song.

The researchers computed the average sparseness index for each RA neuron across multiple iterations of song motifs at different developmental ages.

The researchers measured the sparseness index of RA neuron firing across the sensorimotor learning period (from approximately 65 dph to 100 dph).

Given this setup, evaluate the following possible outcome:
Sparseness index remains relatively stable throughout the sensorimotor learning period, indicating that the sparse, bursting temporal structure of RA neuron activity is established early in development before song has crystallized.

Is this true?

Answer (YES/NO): NO